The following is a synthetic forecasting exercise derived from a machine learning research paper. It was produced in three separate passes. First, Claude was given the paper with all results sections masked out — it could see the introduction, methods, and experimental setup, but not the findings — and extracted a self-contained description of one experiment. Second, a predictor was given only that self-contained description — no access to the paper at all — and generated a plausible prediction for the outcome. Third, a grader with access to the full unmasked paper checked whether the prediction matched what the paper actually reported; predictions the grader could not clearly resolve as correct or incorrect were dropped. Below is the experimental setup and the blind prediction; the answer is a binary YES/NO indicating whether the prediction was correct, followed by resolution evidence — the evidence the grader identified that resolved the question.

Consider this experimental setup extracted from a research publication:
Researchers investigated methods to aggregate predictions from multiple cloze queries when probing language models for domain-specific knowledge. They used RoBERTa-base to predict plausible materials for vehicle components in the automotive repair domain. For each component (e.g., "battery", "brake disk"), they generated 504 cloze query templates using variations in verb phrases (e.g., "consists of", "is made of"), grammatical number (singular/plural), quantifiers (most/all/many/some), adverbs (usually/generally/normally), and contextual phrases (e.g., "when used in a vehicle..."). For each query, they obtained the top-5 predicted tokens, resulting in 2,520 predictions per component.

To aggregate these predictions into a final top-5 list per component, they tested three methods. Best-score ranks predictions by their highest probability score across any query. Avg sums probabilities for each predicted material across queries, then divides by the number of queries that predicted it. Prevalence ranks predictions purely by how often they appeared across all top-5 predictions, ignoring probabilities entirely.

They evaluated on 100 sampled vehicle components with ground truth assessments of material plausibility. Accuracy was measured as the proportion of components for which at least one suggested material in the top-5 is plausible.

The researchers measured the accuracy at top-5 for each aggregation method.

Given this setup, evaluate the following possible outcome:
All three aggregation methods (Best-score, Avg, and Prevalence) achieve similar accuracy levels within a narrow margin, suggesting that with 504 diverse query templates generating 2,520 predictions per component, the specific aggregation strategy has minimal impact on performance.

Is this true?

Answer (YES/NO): NO